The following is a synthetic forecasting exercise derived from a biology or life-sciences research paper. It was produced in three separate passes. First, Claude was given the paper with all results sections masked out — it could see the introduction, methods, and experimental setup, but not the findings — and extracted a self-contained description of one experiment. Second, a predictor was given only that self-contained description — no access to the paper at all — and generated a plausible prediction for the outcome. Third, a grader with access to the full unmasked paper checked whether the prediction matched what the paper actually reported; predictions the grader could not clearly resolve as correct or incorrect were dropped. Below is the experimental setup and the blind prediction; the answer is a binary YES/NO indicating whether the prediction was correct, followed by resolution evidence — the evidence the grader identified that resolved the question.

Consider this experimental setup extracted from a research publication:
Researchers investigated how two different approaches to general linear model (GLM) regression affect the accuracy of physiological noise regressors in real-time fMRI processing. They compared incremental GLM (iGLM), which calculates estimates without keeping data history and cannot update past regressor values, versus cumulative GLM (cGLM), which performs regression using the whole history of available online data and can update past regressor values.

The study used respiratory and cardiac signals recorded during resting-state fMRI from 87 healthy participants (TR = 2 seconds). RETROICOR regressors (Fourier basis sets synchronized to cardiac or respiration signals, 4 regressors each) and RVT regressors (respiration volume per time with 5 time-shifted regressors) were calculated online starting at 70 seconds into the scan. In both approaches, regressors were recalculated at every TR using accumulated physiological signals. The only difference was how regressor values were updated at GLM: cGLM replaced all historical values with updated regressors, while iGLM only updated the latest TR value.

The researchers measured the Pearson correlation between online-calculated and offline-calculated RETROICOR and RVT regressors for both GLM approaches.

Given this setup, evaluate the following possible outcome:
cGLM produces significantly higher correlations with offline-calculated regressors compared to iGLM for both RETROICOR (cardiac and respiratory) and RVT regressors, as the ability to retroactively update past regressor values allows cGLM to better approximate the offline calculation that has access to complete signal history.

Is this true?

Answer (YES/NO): NO